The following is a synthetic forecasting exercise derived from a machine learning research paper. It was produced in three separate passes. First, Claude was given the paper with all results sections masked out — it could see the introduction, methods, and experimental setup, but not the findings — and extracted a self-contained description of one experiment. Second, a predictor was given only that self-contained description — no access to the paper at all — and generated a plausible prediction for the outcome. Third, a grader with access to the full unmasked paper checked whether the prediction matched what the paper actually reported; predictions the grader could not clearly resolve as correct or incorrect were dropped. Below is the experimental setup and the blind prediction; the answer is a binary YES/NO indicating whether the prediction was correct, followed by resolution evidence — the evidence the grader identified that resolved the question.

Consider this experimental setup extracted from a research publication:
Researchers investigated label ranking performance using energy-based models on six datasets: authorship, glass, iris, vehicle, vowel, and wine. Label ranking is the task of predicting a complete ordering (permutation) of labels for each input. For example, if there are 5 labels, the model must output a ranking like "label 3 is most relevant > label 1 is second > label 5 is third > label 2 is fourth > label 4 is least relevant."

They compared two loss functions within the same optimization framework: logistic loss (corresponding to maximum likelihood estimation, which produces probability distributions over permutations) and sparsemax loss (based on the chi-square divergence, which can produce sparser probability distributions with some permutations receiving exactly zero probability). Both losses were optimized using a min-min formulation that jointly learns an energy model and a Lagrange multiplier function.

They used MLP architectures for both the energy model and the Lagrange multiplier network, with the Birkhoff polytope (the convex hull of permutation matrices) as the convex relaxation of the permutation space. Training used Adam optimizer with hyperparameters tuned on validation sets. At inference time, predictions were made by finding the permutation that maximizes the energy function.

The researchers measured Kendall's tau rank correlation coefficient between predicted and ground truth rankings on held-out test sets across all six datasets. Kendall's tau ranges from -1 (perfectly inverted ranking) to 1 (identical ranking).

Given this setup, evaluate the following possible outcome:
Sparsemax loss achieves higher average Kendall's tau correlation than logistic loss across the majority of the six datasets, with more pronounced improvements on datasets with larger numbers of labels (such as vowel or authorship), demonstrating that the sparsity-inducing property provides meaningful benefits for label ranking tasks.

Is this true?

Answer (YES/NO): NO